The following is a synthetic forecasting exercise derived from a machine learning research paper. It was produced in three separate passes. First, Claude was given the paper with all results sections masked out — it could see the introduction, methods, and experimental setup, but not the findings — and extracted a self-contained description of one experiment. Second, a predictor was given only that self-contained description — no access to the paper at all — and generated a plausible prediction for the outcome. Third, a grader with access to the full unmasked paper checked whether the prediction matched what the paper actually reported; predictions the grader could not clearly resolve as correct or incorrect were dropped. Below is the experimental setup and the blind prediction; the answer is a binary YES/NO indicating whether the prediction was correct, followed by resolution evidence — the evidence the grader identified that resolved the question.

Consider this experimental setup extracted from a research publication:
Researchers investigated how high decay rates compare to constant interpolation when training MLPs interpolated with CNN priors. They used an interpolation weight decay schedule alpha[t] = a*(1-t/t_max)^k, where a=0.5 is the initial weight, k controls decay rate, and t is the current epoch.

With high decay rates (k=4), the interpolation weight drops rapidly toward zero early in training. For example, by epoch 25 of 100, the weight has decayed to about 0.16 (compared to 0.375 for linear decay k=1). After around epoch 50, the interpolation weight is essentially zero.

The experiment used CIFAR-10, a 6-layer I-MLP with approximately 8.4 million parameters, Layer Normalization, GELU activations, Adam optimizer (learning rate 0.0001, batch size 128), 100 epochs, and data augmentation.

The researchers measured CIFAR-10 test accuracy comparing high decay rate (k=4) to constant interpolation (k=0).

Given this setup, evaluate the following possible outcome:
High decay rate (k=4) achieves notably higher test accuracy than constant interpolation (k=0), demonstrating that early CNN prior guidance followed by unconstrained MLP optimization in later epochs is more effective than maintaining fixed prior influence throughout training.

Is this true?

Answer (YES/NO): NO